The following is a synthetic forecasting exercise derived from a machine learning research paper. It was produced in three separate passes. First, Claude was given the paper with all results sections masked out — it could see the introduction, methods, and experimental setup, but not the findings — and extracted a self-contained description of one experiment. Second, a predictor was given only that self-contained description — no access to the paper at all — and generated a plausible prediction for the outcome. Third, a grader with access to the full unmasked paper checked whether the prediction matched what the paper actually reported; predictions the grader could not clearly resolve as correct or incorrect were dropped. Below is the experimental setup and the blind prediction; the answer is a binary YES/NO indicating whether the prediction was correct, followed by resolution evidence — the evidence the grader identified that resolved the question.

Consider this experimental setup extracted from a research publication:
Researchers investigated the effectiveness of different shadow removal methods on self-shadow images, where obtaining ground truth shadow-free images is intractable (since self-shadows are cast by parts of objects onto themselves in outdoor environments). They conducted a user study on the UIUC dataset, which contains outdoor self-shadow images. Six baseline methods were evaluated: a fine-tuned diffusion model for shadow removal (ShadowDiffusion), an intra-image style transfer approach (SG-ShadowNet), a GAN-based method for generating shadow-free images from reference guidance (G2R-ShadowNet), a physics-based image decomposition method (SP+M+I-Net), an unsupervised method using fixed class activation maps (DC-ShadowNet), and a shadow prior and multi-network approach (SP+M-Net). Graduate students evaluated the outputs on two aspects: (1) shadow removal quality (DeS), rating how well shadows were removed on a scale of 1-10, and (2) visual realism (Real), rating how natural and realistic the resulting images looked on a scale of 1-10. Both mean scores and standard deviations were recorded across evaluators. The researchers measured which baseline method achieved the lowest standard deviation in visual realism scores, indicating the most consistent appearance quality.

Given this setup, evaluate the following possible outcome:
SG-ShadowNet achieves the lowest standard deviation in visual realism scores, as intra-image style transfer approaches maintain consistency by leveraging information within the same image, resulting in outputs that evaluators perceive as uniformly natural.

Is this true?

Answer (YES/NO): NO